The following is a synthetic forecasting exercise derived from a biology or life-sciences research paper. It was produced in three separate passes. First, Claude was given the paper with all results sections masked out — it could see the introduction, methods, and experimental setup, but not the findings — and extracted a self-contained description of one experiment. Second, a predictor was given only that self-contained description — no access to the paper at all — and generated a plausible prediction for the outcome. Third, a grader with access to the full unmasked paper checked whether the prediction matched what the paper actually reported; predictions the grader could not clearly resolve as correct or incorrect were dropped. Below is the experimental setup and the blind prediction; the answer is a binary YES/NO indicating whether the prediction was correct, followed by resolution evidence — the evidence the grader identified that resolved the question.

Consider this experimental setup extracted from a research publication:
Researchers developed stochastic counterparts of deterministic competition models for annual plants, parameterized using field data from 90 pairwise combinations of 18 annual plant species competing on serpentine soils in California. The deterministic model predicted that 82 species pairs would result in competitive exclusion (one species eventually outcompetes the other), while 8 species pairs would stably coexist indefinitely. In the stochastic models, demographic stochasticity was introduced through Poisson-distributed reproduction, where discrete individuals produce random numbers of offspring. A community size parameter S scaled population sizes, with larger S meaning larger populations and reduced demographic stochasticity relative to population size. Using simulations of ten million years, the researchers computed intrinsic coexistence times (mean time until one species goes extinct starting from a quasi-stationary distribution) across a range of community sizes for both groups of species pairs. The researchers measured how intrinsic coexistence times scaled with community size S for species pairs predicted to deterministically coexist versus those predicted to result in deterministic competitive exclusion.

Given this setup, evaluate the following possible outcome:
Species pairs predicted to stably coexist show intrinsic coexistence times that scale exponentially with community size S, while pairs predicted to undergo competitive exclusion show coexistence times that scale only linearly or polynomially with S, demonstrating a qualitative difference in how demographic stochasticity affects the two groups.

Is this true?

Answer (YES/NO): NO